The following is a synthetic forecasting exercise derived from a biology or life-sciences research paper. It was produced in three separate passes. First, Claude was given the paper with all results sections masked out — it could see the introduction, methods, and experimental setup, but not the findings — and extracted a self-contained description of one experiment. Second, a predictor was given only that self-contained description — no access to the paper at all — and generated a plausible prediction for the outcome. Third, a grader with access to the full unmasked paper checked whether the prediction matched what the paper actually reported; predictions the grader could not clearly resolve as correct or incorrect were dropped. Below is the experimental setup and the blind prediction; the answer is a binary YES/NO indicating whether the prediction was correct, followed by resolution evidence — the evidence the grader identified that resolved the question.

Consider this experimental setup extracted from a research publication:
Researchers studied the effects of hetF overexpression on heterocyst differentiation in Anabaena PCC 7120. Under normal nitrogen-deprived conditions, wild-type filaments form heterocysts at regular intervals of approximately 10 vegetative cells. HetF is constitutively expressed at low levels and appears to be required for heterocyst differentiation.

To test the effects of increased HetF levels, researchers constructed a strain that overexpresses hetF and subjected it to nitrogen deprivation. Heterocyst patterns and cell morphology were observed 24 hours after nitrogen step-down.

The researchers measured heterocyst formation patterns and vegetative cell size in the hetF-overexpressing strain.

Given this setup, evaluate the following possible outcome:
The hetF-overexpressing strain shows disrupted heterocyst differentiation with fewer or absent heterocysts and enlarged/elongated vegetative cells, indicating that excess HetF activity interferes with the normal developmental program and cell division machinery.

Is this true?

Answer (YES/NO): NO